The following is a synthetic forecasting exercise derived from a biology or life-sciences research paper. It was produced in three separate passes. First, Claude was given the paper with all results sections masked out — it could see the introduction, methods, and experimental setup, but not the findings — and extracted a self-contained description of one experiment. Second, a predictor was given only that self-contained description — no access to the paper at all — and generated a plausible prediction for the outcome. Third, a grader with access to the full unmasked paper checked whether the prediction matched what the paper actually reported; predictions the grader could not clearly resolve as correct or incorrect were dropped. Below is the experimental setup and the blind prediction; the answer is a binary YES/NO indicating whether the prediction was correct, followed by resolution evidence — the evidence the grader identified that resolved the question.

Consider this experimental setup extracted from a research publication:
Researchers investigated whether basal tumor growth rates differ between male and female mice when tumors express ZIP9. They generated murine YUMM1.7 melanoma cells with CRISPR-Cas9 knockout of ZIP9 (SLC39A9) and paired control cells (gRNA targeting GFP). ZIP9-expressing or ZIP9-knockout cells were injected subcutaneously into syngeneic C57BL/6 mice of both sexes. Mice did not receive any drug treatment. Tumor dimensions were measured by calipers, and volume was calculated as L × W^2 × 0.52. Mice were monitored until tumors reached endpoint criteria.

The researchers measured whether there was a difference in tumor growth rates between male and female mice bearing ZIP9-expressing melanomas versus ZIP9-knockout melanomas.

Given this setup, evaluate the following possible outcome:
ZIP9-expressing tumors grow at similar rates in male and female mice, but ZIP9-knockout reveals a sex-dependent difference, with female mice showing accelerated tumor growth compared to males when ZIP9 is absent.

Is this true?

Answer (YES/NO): NO